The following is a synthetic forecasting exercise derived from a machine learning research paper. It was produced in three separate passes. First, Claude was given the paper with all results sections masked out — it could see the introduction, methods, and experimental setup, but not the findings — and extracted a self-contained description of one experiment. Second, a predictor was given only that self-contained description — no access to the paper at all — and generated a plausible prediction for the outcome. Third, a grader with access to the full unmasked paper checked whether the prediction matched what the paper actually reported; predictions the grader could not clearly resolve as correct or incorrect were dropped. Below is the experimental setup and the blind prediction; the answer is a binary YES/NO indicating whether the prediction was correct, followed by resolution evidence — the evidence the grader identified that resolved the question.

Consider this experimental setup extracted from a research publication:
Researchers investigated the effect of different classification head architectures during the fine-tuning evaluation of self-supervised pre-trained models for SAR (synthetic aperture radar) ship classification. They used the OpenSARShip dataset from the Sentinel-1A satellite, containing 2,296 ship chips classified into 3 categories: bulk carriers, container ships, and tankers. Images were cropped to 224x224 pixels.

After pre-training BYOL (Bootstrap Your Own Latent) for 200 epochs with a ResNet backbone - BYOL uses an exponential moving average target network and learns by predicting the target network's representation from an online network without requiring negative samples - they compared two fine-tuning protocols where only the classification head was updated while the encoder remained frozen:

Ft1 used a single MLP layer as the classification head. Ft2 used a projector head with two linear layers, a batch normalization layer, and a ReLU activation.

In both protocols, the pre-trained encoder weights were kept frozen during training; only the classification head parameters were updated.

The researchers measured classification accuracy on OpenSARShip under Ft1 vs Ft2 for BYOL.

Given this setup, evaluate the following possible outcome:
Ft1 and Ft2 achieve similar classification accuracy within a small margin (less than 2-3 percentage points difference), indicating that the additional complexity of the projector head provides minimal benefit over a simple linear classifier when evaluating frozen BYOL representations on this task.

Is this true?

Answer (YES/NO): YES